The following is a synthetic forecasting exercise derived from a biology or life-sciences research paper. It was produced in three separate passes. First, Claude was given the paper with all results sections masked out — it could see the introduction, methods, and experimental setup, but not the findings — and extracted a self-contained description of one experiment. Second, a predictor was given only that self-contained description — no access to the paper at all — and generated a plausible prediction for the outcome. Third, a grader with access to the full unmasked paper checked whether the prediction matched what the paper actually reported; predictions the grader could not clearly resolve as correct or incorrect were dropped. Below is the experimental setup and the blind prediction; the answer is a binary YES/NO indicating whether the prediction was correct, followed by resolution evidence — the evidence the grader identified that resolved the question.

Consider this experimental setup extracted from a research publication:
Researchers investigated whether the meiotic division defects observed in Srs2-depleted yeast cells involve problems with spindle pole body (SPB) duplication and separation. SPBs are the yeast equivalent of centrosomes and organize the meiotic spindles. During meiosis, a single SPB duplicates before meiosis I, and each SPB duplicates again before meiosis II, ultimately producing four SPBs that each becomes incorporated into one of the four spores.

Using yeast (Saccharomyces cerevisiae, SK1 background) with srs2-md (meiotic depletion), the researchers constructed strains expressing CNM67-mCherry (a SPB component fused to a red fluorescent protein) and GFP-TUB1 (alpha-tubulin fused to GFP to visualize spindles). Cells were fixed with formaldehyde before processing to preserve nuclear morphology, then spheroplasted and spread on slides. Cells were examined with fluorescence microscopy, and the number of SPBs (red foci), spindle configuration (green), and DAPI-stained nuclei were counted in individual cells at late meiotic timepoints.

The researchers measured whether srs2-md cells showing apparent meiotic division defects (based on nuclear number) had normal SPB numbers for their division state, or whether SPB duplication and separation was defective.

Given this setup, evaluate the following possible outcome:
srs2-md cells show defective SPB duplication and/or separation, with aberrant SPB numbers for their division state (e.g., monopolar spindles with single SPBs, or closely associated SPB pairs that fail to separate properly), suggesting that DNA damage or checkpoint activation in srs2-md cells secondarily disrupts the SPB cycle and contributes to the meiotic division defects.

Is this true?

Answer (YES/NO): NO